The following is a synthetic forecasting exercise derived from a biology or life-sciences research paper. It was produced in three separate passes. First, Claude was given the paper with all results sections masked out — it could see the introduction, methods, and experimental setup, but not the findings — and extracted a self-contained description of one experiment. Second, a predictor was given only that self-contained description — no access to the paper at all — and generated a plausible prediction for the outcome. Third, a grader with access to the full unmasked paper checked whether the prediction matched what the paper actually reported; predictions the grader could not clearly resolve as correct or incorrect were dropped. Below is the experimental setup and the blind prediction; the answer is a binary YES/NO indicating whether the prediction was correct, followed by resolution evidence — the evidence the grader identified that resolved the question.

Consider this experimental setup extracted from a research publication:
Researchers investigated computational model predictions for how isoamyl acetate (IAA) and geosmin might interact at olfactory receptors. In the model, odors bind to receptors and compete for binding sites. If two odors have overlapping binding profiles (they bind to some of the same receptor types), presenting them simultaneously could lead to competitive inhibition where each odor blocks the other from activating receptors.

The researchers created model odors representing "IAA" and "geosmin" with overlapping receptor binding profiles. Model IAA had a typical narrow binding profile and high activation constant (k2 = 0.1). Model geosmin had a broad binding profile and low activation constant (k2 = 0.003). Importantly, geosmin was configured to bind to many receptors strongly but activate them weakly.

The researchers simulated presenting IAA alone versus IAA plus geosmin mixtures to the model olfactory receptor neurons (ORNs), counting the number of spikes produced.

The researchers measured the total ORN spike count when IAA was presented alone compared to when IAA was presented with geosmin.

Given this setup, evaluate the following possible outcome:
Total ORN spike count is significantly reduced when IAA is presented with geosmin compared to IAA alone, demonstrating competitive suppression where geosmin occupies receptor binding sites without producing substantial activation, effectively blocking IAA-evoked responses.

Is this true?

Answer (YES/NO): YES